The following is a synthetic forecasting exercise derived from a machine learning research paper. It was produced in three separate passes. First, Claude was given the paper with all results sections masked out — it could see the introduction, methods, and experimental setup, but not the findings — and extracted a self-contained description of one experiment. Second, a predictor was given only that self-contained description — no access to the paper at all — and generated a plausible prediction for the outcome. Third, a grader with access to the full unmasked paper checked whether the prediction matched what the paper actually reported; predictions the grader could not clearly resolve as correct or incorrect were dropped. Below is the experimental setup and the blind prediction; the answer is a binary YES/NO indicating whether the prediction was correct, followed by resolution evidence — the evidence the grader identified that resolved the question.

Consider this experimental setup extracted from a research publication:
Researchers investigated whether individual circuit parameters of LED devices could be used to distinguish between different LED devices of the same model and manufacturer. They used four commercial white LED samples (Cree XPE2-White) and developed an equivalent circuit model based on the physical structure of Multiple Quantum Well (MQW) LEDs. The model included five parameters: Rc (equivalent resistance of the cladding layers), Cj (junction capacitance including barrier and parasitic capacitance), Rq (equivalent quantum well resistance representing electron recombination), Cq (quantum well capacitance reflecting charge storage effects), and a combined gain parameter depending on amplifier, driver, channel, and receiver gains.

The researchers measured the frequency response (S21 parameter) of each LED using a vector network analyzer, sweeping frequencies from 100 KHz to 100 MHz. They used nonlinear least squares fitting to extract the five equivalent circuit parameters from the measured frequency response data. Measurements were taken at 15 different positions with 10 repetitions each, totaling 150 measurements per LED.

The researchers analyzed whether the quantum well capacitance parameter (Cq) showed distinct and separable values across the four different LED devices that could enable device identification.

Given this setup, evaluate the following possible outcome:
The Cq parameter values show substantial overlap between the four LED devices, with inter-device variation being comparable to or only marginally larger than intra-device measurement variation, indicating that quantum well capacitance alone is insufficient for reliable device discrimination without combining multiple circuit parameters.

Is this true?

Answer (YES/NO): YES